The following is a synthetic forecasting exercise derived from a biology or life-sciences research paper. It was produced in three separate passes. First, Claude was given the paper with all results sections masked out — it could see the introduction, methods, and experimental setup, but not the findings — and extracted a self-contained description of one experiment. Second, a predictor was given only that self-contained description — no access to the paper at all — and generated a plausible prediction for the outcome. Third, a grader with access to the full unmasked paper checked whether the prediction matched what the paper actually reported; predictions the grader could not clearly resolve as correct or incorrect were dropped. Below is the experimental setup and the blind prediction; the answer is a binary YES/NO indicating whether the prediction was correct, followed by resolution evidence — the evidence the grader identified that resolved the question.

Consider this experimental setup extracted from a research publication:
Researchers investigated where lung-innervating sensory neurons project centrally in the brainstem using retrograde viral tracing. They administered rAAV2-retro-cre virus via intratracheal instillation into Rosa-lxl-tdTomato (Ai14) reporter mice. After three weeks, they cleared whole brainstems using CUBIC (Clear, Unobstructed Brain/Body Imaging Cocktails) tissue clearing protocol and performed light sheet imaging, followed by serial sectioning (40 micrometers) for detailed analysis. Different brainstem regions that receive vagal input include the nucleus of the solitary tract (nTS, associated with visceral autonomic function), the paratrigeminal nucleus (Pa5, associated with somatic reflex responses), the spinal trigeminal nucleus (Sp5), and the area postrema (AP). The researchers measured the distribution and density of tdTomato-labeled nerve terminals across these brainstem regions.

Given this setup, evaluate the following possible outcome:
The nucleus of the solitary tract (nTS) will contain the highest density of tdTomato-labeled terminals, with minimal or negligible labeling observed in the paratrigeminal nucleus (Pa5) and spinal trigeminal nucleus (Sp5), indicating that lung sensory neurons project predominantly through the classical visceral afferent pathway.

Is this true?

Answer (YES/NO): YES